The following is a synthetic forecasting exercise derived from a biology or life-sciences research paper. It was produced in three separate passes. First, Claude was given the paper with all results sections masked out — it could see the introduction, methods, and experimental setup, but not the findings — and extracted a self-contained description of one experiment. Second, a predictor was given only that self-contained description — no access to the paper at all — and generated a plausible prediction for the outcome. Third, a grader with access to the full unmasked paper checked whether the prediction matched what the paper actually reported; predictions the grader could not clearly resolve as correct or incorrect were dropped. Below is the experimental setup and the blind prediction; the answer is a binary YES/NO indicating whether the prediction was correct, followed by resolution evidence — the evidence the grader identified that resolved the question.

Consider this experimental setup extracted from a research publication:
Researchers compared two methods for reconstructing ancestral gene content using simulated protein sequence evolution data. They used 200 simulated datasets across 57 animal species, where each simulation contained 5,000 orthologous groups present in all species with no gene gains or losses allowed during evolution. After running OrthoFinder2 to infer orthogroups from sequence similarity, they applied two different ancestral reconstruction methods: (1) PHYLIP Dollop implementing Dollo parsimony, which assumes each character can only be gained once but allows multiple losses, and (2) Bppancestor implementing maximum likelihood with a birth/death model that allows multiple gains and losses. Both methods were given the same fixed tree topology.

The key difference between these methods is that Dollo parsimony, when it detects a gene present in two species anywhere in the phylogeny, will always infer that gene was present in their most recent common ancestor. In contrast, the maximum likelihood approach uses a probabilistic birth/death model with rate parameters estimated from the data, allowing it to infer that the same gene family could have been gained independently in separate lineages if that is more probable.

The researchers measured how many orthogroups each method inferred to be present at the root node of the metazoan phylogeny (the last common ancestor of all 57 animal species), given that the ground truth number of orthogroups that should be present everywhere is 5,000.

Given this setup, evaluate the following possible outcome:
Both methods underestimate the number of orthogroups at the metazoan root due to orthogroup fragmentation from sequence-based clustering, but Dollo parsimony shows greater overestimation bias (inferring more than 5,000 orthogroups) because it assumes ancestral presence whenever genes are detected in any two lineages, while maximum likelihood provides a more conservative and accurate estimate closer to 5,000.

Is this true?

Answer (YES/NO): NO